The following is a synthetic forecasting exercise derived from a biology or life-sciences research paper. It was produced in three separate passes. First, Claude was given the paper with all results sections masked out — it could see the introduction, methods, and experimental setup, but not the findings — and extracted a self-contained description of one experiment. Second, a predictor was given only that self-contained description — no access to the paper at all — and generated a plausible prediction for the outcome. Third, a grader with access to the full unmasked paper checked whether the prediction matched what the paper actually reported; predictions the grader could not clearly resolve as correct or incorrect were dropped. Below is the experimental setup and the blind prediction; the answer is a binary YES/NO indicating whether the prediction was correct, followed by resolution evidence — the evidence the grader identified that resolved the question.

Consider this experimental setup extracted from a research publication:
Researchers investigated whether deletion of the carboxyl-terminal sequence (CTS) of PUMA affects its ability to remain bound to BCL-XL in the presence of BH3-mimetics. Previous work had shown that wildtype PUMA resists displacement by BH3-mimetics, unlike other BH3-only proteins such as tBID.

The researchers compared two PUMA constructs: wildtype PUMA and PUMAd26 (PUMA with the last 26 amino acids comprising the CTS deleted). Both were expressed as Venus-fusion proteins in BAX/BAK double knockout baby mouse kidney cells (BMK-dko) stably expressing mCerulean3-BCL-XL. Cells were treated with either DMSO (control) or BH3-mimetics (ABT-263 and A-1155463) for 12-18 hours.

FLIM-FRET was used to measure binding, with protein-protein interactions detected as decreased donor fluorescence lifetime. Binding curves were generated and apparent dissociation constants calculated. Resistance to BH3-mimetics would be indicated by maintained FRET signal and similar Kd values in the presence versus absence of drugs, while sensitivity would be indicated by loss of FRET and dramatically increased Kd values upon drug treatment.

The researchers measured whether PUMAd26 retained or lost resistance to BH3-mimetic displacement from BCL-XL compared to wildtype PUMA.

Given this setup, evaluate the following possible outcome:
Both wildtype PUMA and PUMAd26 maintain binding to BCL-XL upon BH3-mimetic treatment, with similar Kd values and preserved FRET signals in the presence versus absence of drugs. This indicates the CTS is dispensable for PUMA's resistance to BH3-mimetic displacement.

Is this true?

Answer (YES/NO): NO